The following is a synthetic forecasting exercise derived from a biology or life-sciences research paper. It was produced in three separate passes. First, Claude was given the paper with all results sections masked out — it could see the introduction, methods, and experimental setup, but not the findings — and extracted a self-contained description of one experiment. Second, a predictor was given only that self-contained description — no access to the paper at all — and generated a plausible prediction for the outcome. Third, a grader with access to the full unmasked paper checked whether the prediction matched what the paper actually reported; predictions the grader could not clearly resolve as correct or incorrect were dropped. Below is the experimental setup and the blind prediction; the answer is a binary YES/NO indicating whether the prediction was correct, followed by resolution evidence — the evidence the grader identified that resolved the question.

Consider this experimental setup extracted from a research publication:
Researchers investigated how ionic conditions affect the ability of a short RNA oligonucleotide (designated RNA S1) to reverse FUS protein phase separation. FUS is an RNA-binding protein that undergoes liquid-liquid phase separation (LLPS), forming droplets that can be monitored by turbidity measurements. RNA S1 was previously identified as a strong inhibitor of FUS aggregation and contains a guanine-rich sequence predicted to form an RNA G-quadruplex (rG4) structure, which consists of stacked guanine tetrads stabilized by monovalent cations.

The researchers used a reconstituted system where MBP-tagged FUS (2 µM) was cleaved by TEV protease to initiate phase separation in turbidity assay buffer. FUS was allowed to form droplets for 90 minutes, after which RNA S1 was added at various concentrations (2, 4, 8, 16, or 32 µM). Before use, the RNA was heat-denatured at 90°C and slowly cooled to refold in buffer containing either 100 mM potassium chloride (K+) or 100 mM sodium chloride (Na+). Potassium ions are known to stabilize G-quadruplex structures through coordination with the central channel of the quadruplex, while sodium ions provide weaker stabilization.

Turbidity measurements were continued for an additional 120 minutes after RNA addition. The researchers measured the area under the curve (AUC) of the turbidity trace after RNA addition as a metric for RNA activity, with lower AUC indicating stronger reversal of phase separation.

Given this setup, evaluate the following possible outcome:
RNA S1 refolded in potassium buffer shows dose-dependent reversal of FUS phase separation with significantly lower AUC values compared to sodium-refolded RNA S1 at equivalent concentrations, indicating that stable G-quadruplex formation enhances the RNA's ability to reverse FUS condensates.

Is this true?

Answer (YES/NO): YES